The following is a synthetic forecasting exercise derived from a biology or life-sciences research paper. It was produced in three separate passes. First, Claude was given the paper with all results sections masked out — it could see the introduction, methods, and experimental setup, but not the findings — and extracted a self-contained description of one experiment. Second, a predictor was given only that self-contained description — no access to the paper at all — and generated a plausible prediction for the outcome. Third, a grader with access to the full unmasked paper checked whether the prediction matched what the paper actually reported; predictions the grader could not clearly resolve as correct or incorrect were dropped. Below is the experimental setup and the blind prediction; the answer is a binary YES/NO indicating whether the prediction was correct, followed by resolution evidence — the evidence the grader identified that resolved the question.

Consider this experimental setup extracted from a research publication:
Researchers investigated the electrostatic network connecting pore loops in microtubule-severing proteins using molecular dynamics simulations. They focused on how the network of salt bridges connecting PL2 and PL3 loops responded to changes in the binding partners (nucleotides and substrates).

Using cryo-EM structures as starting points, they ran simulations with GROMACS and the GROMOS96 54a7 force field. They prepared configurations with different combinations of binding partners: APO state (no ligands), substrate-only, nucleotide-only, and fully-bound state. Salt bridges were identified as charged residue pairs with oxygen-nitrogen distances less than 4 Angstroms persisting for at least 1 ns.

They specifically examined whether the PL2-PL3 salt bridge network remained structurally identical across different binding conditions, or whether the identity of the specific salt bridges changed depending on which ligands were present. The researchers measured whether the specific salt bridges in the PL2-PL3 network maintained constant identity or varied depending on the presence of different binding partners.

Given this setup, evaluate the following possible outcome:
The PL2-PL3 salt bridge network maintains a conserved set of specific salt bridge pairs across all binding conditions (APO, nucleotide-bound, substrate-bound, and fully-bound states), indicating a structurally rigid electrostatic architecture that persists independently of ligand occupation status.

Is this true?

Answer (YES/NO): NO